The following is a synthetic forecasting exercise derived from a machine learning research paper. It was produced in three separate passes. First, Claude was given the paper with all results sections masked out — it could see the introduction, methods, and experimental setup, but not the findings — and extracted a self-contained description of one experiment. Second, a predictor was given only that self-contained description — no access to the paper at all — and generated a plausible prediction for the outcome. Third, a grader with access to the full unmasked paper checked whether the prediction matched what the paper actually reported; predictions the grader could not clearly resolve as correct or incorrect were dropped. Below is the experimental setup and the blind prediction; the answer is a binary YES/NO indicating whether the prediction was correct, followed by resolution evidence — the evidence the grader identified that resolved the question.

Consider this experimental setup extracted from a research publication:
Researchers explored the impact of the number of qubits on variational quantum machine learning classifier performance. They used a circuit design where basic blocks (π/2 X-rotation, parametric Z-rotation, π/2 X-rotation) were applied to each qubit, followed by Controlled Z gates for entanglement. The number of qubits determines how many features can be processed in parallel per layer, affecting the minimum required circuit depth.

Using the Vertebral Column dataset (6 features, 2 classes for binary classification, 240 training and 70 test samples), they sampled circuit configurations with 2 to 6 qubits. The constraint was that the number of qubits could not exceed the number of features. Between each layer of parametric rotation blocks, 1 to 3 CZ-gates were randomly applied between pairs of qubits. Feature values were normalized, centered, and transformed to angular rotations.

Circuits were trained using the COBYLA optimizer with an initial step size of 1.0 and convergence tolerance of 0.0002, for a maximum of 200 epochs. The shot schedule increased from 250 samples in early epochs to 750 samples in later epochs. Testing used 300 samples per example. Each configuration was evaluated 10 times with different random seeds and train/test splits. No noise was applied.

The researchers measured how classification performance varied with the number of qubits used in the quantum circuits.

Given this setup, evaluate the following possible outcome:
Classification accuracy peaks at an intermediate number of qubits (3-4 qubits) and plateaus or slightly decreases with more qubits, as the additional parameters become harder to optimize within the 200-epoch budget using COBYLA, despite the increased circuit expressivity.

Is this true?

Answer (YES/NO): NO